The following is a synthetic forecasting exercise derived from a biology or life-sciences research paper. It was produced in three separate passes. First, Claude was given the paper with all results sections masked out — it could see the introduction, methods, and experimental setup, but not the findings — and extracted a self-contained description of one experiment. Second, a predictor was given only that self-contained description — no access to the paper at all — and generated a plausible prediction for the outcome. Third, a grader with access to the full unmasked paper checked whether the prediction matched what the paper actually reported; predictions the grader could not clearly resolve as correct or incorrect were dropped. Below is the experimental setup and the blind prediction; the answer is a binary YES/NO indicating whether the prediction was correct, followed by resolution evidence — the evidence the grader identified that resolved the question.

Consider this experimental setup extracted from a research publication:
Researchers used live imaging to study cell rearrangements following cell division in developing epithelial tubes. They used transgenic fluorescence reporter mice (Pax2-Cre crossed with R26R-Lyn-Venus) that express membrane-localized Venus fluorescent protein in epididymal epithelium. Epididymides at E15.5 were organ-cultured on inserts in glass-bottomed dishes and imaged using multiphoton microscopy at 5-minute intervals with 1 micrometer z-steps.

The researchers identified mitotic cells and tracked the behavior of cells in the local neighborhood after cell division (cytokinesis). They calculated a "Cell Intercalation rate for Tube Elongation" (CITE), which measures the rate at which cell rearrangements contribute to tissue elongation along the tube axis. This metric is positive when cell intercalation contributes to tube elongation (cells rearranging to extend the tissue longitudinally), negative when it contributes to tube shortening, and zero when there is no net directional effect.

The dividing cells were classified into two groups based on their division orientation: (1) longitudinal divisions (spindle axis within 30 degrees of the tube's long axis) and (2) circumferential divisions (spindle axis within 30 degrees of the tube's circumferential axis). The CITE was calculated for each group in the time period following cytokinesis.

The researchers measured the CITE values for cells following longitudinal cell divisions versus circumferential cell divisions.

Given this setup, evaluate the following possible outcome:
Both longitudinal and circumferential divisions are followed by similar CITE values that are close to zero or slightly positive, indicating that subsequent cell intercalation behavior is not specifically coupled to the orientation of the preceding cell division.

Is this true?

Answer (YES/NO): NO